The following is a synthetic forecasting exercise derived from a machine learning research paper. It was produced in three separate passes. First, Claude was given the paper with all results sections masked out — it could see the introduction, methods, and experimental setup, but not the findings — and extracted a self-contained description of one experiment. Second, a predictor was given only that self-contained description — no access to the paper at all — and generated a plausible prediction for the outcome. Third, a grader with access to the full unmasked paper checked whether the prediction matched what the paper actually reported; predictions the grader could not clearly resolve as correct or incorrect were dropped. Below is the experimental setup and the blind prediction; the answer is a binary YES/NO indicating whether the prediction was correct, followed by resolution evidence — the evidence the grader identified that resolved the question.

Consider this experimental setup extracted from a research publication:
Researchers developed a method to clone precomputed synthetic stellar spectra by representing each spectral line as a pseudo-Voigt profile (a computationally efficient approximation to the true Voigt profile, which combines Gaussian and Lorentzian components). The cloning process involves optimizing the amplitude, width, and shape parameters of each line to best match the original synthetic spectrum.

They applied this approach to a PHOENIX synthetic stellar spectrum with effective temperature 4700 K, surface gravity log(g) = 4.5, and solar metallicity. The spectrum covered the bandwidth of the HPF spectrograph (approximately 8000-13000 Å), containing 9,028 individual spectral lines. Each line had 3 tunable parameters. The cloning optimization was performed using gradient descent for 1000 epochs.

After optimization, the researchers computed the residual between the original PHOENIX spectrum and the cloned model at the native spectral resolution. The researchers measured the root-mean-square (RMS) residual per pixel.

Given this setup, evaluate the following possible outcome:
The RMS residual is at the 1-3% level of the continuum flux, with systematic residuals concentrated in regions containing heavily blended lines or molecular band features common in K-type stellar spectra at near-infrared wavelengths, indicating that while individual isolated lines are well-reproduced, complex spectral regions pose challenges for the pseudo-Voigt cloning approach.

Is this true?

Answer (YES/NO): NO